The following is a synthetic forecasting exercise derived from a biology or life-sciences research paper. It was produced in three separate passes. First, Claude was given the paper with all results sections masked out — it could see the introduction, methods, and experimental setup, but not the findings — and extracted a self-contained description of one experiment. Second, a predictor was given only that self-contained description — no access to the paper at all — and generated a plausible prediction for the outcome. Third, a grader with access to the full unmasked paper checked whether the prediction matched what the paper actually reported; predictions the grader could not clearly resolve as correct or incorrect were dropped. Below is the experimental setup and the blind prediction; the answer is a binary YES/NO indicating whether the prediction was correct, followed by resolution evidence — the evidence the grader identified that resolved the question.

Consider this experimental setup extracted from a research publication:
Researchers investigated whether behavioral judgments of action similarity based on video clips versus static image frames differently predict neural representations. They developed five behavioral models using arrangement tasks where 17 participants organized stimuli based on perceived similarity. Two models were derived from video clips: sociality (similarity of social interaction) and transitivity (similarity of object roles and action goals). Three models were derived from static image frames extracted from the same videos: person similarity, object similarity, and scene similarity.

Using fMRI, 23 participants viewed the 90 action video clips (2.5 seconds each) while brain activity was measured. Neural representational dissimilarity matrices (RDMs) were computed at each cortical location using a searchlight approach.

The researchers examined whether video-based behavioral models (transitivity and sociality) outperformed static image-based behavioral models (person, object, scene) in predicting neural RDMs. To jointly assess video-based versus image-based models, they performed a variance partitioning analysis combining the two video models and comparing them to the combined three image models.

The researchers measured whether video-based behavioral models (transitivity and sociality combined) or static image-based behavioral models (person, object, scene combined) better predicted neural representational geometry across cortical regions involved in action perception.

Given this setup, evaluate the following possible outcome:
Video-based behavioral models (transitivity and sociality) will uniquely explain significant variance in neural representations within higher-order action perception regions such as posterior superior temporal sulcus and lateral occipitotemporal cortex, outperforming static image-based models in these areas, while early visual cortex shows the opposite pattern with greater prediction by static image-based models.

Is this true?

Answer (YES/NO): NO